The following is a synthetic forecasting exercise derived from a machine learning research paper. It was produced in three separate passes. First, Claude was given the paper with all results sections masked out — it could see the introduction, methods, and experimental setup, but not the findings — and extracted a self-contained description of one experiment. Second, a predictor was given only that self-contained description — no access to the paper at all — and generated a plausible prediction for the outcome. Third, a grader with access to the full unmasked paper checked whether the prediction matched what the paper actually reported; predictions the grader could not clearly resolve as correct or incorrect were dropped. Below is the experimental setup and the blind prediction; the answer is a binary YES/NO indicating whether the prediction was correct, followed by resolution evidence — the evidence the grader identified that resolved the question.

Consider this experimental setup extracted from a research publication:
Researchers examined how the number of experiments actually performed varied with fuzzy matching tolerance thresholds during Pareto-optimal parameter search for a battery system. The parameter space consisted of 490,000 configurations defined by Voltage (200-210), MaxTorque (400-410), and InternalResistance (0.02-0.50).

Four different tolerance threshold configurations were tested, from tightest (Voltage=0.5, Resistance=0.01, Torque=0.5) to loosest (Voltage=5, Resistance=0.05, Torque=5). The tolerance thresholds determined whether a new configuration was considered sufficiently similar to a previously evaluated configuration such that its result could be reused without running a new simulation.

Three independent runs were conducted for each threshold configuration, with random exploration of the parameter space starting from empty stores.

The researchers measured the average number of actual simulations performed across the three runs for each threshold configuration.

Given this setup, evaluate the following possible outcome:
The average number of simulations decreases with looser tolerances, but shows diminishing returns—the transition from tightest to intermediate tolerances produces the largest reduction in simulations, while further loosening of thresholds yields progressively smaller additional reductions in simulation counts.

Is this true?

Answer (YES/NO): YES